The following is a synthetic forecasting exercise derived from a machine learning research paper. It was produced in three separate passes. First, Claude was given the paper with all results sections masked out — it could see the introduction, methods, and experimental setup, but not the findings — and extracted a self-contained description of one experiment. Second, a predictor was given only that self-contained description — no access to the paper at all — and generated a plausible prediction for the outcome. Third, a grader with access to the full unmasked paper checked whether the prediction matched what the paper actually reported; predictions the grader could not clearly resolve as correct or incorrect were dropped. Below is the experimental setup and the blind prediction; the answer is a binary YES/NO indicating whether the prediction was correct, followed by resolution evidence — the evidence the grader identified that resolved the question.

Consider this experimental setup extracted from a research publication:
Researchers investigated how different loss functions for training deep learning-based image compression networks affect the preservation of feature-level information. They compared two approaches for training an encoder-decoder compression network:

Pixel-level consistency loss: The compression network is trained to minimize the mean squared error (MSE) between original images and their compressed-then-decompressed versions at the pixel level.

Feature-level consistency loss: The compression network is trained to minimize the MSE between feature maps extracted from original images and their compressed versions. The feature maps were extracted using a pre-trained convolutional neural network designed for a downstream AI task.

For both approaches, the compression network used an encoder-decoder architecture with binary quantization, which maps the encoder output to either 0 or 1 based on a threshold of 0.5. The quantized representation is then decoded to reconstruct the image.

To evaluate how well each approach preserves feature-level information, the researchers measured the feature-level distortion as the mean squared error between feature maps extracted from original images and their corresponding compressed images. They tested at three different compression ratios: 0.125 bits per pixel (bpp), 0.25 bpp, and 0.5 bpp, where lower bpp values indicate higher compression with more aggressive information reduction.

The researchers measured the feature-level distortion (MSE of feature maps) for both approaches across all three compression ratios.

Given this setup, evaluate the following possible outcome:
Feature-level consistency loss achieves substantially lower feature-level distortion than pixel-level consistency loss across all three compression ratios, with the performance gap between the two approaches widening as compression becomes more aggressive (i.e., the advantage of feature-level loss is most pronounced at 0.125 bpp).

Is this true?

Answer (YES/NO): NO